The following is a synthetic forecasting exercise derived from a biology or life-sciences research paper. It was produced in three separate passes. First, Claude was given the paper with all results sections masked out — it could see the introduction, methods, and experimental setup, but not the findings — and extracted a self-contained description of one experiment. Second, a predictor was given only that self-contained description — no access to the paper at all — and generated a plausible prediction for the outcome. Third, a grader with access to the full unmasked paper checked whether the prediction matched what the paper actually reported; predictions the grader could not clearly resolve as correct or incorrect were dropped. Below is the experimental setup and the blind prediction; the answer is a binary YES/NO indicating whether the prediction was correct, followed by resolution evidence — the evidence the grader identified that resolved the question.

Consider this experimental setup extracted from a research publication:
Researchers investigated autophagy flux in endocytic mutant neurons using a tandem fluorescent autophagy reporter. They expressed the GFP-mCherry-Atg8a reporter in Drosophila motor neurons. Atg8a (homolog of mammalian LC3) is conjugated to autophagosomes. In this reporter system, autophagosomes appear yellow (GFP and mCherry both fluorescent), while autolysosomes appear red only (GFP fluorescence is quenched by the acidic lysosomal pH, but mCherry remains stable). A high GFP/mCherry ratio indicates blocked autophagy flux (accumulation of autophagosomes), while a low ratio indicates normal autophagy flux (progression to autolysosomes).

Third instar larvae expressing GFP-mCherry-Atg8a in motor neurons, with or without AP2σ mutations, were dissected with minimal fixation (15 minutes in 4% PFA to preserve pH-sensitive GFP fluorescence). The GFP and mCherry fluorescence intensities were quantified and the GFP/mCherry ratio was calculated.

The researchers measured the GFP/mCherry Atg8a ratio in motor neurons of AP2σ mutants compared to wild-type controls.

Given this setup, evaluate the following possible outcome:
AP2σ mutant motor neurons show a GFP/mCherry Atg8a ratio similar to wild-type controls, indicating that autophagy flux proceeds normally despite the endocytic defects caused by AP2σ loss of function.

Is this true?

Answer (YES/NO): NO